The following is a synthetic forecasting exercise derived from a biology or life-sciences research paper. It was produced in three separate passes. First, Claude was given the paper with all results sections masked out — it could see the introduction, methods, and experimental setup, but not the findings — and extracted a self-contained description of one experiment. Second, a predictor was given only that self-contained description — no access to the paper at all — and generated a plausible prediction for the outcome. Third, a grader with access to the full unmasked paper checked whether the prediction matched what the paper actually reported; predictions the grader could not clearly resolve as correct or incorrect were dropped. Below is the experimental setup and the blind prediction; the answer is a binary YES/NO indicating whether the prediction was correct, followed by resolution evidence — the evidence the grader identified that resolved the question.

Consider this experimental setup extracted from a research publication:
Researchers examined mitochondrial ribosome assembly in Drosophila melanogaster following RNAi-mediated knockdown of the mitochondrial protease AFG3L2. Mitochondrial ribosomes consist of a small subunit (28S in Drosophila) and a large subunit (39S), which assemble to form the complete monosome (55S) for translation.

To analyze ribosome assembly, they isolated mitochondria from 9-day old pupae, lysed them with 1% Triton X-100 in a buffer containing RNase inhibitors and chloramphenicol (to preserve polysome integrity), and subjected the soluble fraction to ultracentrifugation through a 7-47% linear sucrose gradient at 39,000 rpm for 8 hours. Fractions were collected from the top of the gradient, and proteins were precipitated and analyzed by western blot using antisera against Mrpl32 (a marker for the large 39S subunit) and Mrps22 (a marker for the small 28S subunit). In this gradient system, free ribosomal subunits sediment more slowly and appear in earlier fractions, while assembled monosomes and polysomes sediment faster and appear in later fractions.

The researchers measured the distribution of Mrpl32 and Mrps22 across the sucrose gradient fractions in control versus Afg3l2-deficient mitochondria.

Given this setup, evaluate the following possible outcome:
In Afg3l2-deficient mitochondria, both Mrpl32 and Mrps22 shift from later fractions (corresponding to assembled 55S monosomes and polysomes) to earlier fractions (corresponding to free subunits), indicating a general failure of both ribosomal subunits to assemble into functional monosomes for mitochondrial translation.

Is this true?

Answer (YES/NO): YES